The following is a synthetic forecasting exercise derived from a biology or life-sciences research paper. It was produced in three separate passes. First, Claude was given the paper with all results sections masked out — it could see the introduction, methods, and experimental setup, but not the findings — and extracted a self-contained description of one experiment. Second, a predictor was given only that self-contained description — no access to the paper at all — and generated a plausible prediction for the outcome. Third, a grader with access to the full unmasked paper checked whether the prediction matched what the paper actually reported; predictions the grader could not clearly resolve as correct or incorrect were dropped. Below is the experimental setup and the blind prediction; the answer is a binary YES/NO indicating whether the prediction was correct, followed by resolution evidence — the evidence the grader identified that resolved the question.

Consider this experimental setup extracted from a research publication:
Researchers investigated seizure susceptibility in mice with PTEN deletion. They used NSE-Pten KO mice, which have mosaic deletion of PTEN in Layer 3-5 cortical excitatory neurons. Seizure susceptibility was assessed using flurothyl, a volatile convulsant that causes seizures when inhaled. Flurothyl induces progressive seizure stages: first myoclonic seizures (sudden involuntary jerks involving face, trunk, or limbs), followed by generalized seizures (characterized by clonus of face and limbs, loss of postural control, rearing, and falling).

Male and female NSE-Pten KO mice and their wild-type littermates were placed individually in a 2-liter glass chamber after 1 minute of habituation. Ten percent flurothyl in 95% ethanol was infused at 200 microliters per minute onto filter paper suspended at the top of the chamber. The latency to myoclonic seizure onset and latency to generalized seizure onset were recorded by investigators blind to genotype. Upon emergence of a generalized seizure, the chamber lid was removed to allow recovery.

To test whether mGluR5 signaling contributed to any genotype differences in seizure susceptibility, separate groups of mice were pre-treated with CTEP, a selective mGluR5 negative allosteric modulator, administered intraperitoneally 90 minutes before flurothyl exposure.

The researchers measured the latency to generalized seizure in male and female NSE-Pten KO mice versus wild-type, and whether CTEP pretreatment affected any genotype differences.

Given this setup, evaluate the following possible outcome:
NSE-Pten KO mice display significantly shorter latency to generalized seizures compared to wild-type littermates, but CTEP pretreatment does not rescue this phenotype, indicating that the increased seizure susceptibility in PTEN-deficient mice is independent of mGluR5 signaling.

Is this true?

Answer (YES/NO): NO